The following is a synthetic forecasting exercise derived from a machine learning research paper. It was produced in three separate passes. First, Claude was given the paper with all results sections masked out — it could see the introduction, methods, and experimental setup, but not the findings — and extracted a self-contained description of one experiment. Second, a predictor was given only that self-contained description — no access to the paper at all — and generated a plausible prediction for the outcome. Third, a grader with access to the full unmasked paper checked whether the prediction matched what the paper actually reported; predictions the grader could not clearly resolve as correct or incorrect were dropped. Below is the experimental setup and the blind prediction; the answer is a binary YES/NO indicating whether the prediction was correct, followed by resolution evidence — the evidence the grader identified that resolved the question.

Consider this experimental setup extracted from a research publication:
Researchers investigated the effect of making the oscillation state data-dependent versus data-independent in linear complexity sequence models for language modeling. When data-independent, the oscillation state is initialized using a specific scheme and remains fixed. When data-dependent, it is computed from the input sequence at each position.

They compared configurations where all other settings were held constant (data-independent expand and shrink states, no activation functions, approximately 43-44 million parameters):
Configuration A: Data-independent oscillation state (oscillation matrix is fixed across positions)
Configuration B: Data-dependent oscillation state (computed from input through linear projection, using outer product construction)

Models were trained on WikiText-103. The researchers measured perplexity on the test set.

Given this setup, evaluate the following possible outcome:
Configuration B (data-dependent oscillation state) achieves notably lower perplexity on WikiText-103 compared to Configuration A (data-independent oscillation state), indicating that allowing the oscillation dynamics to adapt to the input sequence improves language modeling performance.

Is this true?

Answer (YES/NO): YES